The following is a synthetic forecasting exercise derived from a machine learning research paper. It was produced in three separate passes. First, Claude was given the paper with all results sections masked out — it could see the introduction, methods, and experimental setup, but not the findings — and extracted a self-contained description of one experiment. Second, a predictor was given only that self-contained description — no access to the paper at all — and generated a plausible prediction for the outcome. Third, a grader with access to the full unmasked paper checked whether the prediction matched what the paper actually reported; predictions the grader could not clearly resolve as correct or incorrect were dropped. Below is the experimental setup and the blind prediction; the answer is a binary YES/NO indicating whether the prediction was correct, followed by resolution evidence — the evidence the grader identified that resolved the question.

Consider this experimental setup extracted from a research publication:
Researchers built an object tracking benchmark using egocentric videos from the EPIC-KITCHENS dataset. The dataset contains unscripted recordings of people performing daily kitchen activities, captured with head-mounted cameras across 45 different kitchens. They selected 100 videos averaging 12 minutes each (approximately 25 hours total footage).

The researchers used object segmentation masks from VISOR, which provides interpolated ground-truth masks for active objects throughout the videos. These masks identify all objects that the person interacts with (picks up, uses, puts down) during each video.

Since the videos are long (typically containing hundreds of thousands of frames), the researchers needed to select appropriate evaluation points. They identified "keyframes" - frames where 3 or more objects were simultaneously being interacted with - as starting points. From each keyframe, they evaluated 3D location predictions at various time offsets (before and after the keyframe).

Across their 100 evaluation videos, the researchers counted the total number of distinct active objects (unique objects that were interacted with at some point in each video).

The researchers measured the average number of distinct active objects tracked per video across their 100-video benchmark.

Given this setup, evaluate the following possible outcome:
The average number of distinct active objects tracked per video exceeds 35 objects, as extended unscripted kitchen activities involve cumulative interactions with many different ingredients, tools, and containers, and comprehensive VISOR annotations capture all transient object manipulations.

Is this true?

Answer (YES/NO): NO